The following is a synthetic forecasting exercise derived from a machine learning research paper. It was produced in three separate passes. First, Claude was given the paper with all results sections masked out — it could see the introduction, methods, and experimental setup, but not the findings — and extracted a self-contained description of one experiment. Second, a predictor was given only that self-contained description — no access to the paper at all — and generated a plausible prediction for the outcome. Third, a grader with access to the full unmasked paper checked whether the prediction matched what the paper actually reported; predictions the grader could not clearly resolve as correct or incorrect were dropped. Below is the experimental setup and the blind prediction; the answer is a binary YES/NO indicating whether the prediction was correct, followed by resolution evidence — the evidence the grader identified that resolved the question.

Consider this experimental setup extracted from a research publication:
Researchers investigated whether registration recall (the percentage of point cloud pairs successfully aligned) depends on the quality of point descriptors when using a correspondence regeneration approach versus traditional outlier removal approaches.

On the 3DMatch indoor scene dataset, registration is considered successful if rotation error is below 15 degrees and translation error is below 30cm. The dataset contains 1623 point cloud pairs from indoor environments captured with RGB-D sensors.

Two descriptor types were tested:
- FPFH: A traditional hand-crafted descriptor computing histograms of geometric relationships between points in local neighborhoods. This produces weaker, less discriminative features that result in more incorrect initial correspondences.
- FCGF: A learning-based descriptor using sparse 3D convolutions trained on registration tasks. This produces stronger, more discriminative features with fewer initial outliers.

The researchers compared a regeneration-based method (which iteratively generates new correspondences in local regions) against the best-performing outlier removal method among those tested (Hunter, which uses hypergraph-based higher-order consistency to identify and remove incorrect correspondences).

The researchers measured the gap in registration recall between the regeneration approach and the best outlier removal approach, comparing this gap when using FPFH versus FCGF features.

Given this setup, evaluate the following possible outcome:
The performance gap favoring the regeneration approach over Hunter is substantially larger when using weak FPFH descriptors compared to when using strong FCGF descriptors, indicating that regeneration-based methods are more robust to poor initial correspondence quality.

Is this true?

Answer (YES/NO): YES